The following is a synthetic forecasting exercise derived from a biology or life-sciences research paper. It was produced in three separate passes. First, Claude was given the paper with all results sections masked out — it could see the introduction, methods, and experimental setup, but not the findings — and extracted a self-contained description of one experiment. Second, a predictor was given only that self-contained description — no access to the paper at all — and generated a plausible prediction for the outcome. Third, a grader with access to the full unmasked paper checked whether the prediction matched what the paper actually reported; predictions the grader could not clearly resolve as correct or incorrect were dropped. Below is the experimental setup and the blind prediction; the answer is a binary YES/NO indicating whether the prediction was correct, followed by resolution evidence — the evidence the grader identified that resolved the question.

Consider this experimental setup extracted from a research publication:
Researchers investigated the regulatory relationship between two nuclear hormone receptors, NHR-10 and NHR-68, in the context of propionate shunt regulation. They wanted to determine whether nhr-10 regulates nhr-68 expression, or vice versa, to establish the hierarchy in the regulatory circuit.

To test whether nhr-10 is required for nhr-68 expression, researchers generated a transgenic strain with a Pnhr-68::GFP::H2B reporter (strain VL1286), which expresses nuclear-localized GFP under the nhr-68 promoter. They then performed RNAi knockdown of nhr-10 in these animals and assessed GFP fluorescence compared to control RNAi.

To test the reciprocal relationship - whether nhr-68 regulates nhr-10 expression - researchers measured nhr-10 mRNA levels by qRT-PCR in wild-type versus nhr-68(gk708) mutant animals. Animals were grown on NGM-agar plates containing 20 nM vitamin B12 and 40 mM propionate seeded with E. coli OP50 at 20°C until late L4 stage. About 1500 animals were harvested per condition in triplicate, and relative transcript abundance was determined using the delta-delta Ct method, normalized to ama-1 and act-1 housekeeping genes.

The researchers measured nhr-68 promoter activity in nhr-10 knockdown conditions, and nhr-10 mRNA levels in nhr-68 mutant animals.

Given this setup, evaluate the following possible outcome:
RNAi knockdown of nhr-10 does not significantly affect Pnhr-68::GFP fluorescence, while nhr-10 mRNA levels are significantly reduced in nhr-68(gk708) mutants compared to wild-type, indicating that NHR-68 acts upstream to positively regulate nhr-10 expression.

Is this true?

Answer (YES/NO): NO